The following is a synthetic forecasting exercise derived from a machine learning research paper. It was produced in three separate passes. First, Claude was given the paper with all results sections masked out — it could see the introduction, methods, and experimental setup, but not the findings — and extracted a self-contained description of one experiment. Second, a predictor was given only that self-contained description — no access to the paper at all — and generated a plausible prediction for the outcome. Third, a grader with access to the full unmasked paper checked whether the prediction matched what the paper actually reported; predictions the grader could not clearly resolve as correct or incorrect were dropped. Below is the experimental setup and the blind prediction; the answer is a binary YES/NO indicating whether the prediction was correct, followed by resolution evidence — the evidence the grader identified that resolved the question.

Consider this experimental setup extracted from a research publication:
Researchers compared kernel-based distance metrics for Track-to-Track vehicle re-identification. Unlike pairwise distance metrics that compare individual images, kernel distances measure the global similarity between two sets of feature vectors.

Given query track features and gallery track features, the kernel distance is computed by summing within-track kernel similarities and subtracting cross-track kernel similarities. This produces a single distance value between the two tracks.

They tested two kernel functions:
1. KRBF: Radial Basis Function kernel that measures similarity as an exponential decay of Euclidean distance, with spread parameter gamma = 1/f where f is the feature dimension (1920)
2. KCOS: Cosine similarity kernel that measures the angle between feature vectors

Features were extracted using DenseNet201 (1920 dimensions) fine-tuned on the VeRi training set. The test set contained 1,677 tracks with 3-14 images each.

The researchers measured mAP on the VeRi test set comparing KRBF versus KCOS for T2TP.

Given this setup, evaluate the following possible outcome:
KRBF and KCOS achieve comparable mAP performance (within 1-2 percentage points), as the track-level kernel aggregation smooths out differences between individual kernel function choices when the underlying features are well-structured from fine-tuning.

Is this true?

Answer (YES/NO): YES